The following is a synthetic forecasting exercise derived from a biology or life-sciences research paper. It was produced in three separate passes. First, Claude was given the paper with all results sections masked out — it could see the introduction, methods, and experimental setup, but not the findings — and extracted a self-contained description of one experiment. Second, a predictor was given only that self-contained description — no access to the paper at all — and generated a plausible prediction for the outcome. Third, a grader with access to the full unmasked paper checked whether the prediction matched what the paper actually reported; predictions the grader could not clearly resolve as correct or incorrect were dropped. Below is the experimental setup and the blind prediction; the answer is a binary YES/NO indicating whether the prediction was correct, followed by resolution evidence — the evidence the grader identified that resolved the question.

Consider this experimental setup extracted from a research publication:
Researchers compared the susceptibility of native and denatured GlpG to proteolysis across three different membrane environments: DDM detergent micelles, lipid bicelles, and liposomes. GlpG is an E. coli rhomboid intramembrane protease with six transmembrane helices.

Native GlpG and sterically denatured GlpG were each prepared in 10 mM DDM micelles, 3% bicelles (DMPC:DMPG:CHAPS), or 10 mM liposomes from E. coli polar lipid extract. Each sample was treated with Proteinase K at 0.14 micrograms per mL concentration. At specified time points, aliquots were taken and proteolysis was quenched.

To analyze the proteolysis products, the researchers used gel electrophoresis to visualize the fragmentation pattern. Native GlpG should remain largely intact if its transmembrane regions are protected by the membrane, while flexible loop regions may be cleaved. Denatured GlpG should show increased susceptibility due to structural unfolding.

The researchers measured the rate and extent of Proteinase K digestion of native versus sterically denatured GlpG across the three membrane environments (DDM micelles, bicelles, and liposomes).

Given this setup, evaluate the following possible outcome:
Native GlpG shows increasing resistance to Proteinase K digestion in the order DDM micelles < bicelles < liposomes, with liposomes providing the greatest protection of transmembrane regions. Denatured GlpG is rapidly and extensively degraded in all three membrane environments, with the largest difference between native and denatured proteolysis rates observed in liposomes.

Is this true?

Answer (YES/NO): NO